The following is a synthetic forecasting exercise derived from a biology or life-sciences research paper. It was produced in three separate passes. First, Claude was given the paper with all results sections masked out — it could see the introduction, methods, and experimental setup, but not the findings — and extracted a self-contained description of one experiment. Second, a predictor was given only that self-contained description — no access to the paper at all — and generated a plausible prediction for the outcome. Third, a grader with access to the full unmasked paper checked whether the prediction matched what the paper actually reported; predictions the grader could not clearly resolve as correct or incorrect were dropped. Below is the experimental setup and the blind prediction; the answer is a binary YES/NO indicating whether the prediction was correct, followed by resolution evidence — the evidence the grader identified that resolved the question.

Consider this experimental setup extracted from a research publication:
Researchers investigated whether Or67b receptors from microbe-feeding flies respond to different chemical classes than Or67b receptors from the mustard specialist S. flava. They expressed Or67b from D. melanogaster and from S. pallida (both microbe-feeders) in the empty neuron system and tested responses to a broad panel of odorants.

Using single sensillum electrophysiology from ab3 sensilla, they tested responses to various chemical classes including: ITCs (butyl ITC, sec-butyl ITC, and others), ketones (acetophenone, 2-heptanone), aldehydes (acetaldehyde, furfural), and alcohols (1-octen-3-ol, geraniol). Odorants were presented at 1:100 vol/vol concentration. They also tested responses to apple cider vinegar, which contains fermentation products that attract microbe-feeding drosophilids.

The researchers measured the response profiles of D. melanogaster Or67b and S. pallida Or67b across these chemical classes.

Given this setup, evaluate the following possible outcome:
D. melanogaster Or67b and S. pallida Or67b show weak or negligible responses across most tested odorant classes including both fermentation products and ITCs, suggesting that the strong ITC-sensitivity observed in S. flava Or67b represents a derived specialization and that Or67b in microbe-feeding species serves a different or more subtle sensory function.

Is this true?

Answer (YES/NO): NO